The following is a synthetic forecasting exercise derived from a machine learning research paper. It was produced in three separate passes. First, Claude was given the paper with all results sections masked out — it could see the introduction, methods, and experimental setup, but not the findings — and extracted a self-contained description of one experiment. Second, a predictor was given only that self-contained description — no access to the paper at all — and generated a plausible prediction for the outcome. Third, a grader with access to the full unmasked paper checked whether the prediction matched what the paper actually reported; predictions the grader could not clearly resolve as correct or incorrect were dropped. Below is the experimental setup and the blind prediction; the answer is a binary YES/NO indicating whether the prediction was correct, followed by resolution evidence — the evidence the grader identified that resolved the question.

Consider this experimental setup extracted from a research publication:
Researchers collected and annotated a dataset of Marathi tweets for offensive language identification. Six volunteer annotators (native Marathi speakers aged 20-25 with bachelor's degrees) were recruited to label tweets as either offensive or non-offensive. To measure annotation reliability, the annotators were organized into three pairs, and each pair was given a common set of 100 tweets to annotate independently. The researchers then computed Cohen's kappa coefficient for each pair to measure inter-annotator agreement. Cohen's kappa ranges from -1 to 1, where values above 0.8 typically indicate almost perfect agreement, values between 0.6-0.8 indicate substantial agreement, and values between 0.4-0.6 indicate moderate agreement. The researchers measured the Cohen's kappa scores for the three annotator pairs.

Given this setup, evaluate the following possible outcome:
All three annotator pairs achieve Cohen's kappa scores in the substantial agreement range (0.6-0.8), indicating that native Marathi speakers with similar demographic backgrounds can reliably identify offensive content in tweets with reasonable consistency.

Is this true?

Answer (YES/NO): NO